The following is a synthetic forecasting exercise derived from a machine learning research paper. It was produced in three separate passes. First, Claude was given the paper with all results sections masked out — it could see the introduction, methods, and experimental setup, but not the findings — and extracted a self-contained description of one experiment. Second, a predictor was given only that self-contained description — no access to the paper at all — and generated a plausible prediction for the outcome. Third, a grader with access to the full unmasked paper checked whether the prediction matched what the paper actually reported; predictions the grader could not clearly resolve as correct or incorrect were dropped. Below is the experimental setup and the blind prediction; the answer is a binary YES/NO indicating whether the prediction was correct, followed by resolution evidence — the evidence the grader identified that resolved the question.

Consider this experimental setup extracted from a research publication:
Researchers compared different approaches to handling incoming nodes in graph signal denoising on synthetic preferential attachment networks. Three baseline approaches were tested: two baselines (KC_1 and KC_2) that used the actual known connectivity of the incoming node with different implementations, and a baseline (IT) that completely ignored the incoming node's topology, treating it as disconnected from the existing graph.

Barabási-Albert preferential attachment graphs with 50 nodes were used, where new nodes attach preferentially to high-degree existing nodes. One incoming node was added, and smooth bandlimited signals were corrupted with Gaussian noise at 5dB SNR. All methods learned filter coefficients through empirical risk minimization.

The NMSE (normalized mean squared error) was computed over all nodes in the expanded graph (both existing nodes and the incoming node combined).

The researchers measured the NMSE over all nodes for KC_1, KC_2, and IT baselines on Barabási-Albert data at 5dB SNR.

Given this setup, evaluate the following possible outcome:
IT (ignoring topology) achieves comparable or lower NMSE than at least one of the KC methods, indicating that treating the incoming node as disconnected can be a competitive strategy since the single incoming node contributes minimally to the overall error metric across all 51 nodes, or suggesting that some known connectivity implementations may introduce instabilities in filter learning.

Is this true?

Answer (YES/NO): YES